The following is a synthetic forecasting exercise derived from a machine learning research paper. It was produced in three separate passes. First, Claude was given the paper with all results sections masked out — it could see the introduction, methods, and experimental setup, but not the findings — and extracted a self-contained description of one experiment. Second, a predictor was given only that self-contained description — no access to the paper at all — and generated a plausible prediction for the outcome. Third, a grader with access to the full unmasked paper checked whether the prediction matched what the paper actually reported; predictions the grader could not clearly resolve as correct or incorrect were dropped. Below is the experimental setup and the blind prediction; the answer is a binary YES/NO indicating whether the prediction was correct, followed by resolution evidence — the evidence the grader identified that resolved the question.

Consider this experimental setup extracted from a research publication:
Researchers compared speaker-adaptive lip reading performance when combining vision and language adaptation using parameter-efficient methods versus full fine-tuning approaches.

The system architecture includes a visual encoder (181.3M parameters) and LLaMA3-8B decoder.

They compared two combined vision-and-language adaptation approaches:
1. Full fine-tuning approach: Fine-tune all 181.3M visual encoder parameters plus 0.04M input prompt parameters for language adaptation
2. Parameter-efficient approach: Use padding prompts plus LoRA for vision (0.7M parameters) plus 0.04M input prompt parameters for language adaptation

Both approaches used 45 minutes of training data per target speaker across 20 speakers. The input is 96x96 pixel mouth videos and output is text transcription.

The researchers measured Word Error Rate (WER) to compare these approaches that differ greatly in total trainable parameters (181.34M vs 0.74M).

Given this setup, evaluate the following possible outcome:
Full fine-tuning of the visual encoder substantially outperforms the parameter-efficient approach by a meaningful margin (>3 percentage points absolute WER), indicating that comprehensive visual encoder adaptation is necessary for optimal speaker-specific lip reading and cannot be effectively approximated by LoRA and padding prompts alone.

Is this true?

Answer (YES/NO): NO